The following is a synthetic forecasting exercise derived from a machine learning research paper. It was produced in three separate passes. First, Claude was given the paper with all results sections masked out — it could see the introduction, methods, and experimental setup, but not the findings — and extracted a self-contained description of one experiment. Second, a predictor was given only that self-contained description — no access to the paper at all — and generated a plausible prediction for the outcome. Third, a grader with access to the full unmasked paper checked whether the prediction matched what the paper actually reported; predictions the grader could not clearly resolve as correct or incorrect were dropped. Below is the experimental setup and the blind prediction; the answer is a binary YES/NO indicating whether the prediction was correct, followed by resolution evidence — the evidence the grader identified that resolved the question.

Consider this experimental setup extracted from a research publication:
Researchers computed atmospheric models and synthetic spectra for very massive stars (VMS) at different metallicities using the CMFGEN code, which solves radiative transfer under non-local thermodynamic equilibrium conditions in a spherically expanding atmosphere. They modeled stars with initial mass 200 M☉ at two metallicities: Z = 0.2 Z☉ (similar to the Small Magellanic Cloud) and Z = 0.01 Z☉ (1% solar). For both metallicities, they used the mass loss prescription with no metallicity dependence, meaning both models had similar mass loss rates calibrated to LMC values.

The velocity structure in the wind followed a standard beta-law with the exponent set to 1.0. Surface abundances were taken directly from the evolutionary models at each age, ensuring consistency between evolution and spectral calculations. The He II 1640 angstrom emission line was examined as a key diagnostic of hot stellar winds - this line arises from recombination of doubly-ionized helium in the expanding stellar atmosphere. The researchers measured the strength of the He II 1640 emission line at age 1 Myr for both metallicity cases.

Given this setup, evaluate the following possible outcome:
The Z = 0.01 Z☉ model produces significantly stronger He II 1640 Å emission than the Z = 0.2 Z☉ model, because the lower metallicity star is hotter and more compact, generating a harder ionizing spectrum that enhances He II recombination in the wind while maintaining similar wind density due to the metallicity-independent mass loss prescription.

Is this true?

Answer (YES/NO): YES